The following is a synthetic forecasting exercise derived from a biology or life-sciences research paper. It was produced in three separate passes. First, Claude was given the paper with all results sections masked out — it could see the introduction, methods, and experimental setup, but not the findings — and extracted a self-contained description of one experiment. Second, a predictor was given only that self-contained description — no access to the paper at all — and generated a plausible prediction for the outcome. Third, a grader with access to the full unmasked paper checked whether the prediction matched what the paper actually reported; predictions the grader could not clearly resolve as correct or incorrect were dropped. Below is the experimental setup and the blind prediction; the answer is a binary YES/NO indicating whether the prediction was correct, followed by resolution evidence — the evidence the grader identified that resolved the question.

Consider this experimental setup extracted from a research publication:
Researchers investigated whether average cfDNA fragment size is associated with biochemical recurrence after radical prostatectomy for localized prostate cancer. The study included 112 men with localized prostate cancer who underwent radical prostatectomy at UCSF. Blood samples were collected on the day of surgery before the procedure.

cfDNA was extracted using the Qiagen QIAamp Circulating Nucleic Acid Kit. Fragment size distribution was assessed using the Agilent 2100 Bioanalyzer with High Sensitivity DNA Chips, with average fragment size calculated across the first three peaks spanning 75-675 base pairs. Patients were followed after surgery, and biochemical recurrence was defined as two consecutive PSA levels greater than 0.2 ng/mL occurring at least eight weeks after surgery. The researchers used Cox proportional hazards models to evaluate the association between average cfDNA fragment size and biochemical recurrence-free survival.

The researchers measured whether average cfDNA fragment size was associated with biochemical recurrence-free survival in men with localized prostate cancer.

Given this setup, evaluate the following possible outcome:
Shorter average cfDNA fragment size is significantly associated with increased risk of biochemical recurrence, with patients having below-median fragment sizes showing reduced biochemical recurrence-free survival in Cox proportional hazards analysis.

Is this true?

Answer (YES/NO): NO